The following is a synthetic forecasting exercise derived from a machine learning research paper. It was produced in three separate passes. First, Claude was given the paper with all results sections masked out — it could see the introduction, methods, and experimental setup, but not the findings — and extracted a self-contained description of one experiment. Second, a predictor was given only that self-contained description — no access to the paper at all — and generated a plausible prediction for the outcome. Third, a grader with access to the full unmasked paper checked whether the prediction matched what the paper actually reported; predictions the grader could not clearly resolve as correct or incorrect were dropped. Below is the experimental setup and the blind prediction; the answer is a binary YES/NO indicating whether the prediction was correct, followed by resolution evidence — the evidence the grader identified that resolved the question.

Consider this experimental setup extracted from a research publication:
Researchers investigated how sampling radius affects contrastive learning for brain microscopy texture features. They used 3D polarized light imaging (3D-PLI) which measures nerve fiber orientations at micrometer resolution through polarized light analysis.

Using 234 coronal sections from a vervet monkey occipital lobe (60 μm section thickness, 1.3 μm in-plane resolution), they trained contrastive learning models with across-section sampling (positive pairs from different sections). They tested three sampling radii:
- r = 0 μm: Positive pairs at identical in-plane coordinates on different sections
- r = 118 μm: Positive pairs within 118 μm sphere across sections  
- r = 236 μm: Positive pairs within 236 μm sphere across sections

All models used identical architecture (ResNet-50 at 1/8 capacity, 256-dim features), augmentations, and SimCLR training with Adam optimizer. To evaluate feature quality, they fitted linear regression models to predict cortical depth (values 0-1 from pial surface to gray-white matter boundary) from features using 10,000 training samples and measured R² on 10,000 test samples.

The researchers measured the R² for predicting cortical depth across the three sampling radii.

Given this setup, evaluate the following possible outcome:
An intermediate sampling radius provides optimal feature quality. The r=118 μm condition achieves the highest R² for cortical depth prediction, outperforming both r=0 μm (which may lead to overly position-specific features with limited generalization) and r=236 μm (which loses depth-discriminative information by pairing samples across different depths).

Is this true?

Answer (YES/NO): NO